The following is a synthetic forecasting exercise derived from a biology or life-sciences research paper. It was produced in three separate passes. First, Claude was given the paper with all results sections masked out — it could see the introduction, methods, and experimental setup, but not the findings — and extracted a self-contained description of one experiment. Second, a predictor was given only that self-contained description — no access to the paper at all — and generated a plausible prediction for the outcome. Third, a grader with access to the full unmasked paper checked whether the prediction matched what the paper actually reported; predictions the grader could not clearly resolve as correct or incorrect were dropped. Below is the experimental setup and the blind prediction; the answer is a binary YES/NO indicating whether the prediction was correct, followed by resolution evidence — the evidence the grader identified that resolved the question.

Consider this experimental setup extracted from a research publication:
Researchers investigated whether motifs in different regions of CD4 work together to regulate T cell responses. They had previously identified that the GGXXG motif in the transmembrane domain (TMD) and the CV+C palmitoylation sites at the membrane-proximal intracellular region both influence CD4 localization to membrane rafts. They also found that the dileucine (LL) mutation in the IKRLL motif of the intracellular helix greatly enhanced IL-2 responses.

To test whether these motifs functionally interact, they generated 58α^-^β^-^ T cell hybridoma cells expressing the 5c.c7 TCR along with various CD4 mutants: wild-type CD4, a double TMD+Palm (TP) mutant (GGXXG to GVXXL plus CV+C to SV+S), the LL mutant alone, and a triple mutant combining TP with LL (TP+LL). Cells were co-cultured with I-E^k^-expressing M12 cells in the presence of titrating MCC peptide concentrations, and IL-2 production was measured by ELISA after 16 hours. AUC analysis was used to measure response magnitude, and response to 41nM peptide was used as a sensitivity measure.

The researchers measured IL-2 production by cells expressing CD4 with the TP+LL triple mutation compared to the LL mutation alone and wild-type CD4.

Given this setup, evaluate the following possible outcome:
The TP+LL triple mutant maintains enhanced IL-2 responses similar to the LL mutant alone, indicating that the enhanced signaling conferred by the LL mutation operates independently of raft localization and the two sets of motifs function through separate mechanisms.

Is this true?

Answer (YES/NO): NO